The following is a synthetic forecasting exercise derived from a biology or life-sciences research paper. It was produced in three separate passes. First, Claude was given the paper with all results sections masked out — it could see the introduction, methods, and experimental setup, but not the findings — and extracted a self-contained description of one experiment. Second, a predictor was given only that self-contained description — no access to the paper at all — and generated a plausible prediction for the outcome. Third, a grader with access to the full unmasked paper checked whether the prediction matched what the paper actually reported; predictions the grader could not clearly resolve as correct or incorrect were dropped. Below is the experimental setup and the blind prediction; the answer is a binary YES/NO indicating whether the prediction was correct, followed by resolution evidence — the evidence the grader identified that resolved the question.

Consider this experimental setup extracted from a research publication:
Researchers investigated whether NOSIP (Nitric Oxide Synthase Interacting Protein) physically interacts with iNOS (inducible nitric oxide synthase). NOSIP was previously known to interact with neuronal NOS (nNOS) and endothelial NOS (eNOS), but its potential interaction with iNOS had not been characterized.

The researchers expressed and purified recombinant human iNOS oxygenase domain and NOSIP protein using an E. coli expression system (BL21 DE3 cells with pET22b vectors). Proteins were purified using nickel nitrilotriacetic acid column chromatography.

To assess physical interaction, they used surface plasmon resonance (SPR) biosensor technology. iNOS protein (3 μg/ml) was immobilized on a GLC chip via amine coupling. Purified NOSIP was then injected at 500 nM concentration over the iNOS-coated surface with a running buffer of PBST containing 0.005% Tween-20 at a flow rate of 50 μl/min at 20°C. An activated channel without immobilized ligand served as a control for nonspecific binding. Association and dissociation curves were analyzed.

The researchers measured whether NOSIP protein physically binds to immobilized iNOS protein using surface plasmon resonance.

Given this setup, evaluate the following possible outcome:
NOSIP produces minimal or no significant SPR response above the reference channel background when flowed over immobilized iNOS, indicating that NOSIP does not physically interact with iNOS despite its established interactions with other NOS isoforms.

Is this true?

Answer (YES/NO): NO